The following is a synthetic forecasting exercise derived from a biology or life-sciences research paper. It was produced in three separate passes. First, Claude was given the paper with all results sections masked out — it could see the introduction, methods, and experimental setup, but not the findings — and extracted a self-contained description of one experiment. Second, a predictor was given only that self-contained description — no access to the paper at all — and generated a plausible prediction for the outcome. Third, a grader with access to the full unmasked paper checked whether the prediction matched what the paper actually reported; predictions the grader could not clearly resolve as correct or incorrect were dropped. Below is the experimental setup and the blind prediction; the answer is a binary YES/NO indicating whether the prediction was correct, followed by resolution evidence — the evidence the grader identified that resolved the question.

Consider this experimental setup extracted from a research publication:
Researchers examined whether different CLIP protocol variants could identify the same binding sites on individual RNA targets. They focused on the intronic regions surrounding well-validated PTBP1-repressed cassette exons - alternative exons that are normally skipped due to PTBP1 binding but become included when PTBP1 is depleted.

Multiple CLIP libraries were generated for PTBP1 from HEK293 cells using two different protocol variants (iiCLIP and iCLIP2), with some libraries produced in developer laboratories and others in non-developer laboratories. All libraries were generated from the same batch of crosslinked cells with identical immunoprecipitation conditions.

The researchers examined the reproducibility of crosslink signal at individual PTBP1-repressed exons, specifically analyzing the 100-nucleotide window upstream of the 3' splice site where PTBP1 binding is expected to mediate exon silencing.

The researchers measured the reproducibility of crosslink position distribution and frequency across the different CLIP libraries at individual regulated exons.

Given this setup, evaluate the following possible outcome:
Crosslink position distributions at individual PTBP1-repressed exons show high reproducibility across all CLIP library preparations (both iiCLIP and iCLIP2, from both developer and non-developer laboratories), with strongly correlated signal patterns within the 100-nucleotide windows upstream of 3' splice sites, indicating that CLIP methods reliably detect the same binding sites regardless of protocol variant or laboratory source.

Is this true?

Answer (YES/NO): YES